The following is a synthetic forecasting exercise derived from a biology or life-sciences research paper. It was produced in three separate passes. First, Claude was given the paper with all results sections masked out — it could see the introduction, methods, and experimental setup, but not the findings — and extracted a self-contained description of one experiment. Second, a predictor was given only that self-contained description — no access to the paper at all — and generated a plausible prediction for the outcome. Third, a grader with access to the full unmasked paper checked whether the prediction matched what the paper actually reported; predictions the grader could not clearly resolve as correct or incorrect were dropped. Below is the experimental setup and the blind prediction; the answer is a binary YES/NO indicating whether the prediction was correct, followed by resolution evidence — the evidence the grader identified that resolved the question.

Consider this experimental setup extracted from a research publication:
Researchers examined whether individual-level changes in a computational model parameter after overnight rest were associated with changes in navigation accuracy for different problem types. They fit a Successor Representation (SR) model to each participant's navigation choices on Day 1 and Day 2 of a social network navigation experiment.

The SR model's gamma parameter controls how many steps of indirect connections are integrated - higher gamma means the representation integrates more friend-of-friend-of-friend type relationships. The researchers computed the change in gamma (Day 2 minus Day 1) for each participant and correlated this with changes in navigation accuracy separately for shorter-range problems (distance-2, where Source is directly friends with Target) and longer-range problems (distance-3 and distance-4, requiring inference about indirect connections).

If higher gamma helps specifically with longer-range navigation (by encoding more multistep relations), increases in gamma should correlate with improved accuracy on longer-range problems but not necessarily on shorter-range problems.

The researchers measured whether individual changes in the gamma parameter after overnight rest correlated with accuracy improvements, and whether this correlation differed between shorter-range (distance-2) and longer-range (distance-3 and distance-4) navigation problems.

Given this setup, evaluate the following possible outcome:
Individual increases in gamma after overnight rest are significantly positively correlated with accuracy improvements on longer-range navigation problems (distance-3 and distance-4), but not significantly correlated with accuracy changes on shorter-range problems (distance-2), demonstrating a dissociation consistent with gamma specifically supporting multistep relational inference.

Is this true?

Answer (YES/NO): YES